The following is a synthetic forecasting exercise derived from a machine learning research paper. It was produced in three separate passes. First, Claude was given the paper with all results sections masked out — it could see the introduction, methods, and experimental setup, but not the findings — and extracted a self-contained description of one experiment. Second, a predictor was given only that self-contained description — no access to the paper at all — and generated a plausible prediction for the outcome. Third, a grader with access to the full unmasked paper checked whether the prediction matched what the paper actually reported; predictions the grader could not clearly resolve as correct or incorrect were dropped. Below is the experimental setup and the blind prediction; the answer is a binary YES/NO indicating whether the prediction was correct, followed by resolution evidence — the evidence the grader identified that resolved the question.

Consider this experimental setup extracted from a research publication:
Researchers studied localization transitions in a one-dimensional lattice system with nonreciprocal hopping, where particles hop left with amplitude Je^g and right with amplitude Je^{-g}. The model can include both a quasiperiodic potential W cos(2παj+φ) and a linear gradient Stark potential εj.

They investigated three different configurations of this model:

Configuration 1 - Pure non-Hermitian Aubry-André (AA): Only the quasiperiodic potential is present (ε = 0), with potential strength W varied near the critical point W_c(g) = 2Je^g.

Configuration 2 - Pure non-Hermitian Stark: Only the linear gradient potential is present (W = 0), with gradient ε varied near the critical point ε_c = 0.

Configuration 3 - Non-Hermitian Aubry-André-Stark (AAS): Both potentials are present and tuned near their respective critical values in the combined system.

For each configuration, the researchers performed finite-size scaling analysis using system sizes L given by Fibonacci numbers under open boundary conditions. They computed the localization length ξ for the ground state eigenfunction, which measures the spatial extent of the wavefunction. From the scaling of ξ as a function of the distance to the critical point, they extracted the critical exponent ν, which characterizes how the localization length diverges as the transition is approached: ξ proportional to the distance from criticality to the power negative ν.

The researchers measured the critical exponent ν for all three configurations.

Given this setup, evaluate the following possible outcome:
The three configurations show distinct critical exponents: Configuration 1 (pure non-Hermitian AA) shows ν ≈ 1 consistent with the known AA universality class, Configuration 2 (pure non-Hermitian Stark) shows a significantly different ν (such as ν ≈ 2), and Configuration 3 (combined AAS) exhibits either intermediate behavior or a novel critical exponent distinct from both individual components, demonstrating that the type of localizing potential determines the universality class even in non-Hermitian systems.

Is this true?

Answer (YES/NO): NO